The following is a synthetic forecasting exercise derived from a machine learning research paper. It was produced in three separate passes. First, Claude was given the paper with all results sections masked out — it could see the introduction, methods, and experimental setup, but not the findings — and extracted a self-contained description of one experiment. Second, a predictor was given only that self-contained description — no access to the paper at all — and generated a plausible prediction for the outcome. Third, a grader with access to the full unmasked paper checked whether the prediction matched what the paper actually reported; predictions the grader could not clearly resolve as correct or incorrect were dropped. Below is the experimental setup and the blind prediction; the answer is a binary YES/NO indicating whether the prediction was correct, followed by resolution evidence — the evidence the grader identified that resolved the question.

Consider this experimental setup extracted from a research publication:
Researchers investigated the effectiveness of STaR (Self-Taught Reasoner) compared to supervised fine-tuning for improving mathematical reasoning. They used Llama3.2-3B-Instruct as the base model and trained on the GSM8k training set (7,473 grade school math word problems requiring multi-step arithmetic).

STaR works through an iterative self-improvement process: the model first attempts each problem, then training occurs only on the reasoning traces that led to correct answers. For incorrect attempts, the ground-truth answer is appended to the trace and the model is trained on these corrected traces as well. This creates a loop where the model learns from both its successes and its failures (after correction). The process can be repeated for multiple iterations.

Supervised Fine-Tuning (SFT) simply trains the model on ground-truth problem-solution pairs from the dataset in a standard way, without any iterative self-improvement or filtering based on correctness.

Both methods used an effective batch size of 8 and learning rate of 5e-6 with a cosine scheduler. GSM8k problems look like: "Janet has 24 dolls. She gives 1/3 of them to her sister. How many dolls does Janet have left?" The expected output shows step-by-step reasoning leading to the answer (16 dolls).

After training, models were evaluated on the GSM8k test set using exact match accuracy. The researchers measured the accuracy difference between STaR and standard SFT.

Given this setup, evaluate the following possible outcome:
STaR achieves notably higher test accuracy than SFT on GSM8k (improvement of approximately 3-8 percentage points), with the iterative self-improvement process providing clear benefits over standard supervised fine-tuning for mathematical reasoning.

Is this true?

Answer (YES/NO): NO